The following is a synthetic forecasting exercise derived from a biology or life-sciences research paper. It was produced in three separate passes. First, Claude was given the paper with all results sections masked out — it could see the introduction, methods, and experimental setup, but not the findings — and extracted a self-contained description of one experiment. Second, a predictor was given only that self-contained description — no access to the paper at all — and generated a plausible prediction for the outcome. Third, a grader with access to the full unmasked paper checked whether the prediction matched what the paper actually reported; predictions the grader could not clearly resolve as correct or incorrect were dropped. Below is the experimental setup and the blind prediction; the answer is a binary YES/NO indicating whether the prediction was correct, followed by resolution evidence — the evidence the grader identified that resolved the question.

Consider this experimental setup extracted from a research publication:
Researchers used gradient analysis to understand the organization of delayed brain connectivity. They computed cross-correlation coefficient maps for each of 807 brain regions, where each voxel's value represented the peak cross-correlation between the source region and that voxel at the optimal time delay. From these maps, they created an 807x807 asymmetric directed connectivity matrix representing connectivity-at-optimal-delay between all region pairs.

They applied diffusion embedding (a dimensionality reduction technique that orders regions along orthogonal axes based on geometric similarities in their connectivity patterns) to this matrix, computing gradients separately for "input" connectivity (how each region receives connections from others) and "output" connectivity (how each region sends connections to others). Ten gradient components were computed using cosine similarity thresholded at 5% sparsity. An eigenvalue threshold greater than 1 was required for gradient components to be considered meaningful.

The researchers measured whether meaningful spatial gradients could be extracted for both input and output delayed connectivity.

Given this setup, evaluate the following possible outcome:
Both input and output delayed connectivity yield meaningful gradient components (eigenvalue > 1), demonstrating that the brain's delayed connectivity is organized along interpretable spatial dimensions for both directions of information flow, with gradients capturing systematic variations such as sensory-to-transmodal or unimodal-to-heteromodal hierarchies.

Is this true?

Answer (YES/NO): NO